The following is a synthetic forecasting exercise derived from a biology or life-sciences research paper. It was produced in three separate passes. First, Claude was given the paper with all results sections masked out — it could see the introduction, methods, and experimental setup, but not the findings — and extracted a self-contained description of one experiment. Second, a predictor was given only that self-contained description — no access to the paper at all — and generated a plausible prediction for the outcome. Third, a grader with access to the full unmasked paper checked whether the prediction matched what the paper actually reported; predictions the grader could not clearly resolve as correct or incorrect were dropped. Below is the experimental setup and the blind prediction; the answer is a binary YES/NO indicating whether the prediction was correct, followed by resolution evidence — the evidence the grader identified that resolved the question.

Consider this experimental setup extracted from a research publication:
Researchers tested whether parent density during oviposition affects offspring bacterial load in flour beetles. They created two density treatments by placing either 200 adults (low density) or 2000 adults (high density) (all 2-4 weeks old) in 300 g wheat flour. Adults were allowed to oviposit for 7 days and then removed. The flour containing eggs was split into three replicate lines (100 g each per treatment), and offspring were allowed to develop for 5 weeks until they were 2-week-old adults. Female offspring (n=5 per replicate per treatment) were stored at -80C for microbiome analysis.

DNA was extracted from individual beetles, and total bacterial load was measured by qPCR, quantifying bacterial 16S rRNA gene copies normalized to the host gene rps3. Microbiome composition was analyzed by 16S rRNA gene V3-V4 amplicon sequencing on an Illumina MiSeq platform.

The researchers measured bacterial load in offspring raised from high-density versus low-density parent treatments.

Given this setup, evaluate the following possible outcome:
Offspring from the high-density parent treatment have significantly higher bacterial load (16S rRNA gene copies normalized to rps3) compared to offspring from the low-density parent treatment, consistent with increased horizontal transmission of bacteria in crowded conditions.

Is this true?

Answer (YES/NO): NO